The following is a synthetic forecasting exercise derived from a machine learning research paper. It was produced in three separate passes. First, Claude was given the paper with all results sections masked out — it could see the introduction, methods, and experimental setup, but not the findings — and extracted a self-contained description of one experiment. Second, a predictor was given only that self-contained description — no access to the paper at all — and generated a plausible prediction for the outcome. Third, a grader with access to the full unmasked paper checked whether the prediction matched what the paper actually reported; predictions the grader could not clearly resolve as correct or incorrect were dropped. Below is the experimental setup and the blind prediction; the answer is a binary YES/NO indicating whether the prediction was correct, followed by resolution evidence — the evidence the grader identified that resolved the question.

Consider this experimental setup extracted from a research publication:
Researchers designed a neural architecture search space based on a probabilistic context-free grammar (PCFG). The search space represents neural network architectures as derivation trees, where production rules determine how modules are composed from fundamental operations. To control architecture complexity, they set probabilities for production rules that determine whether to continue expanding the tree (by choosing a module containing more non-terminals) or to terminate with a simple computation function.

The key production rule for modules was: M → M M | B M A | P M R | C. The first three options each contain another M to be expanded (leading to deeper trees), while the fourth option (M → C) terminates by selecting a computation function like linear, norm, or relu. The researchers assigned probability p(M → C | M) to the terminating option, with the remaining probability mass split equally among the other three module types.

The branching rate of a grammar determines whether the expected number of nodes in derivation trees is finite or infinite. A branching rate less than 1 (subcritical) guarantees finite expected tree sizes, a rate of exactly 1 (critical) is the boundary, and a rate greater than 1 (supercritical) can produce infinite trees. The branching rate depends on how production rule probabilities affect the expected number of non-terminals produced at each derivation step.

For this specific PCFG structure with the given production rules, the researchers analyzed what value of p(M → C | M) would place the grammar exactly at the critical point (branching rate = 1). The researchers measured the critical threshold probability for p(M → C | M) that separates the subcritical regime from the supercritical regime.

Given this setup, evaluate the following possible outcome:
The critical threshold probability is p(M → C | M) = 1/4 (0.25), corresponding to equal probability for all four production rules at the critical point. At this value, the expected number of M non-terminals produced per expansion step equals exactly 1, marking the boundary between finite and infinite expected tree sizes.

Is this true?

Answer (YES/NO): NO